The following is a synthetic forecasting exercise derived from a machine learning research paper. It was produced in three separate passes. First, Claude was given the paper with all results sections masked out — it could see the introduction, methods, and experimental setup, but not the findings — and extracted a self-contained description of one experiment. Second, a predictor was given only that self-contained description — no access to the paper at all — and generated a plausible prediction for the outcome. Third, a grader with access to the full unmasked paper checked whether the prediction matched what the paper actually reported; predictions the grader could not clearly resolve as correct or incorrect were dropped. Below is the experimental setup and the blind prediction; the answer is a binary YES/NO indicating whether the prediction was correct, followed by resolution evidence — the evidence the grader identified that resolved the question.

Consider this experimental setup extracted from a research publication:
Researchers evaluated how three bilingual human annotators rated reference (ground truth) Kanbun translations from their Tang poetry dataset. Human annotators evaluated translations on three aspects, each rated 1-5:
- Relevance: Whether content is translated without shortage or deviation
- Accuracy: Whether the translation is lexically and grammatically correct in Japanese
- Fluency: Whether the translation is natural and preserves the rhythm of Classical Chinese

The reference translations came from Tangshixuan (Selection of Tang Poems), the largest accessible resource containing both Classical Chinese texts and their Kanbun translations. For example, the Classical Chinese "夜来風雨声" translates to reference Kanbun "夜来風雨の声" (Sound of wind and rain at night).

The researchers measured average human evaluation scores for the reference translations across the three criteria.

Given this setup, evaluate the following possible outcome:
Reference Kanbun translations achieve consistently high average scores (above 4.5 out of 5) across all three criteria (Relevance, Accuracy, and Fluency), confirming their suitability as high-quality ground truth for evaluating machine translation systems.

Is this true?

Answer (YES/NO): YES